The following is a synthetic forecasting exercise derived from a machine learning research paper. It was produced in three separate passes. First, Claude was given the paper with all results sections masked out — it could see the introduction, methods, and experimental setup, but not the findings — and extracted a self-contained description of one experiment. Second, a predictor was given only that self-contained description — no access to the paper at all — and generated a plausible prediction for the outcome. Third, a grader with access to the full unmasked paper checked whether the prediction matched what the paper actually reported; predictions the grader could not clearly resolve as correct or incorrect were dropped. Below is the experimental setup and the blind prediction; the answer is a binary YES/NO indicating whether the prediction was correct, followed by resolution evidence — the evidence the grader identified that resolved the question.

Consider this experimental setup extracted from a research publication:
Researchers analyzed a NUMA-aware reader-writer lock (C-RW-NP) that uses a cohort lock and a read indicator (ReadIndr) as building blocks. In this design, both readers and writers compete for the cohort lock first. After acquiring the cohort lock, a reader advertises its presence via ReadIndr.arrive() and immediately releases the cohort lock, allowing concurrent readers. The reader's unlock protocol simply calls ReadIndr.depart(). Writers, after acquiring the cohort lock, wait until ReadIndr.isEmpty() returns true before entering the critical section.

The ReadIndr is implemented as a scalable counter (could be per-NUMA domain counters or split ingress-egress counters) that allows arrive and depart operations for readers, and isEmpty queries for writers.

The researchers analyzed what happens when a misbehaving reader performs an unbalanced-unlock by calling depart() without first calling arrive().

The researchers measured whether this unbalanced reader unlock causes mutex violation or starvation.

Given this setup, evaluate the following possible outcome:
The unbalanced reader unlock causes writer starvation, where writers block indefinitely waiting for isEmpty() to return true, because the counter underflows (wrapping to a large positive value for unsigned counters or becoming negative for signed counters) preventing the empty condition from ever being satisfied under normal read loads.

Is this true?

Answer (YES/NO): YES